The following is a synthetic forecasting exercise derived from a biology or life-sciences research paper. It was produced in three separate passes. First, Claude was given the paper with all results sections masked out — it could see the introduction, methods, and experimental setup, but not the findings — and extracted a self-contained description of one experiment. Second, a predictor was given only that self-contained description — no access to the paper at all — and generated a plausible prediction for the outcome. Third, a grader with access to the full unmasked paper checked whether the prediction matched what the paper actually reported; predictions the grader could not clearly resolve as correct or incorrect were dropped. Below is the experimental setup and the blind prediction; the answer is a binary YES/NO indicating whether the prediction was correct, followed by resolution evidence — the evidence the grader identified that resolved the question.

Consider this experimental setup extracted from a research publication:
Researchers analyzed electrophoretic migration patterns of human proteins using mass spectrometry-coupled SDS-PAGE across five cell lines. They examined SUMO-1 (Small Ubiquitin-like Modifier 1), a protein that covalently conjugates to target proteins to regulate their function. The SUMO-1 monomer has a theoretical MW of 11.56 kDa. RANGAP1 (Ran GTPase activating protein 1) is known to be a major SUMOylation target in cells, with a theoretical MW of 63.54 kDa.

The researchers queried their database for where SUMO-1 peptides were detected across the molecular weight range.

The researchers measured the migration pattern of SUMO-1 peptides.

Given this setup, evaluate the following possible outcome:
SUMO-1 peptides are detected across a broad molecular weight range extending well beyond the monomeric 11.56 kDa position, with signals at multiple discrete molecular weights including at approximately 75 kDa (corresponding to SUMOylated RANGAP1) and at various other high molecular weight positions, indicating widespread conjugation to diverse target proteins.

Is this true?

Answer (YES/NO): NO